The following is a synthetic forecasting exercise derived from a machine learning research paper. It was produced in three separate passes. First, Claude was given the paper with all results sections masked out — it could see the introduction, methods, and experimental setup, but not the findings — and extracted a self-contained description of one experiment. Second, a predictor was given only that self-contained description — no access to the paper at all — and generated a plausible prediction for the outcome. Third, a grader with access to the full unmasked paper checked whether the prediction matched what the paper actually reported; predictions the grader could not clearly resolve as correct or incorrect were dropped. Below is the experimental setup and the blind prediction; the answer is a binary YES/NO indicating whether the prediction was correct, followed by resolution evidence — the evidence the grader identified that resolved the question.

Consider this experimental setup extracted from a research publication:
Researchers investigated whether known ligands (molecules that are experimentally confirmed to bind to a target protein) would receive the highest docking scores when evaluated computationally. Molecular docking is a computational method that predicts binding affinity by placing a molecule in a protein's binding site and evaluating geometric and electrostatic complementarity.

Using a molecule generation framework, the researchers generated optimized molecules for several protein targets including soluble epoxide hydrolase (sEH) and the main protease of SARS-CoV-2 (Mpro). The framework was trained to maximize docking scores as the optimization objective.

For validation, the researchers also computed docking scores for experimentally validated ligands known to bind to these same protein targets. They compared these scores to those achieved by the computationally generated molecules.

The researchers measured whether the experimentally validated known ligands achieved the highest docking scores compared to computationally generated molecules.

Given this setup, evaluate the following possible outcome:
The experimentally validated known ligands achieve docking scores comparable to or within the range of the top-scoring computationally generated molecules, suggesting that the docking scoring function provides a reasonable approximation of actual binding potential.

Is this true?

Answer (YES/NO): NO